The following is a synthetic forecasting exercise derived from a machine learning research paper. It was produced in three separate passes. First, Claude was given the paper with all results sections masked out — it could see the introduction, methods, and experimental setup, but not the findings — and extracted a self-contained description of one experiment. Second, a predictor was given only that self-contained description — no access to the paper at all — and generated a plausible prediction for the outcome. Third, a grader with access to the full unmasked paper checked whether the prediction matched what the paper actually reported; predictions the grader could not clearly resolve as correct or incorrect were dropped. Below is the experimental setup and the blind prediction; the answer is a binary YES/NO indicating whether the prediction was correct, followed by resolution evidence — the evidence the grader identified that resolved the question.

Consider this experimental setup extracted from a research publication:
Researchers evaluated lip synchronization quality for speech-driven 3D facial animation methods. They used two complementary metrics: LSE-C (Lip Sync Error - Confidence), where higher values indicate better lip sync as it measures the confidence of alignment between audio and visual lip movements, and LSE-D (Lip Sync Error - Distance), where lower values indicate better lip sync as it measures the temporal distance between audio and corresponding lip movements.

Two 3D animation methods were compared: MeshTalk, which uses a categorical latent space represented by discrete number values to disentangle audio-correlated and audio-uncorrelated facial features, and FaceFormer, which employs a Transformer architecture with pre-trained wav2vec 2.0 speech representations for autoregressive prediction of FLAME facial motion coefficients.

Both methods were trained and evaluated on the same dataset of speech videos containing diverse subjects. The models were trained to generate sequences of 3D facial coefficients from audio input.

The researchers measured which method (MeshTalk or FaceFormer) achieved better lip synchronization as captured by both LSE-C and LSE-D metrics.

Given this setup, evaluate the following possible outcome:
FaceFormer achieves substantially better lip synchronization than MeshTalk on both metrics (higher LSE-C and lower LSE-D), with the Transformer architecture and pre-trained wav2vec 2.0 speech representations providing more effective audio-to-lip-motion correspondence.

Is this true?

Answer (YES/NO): NO